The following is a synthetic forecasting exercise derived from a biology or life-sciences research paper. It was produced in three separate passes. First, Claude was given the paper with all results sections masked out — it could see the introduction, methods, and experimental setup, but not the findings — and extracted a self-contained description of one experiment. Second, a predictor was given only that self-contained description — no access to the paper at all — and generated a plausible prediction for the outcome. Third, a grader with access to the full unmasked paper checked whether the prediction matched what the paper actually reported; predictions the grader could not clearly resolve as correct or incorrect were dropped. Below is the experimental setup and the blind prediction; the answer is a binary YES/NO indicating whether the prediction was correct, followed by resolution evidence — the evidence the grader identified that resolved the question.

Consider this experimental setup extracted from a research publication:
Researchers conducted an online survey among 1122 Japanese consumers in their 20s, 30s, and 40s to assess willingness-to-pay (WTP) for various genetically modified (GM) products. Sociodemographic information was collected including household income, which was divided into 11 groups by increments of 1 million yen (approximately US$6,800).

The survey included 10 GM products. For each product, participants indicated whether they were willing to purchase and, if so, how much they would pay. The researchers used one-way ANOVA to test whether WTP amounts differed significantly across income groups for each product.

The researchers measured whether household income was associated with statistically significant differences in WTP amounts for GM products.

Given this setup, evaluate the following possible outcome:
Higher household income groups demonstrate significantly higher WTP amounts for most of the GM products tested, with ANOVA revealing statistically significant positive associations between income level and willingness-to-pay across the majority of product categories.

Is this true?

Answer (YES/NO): NO